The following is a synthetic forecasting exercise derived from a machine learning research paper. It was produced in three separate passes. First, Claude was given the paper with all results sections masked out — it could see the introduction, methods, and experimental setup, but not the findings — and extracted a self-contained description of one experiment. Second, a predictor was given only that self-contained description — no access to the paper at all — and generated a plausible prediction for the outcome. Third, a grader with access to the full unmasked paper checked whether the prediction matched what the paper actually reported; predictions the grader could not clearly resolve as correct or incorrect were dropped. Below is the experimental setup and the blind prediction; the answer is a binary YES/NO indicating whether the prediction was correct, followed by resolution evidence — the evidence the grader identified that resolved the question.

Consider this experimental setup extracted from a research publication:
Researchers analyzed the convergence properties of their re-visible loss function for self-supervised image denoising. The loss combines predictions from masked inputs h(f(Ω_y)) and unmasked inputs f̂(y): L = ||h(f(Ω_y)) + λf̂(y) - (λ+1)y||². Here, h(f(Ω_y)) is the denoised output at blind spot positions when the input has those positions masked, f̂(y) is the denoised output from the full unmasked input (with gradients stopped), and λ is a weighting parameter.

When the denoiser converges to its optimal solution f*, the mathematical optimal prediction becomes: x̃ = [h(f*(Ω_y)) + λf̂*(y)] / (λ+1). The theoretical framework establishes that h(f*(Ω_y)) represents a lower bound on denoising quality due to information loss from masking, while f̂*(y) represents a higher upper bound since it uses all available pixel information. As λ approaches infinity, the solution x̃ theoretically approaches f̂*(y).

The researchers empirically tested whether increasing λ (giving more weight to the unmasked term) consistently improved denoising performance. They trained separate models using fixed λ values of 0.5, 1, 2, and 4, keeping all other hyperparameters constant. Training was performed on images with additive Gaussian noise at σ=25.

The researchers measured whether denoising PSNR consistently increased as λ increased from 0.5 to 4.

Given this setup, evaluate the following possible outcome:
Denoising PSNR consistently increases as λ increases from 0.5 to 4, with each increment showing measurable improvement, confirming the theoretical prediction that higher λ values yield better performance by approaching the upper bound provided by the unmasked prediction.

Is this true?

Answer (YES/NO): NO